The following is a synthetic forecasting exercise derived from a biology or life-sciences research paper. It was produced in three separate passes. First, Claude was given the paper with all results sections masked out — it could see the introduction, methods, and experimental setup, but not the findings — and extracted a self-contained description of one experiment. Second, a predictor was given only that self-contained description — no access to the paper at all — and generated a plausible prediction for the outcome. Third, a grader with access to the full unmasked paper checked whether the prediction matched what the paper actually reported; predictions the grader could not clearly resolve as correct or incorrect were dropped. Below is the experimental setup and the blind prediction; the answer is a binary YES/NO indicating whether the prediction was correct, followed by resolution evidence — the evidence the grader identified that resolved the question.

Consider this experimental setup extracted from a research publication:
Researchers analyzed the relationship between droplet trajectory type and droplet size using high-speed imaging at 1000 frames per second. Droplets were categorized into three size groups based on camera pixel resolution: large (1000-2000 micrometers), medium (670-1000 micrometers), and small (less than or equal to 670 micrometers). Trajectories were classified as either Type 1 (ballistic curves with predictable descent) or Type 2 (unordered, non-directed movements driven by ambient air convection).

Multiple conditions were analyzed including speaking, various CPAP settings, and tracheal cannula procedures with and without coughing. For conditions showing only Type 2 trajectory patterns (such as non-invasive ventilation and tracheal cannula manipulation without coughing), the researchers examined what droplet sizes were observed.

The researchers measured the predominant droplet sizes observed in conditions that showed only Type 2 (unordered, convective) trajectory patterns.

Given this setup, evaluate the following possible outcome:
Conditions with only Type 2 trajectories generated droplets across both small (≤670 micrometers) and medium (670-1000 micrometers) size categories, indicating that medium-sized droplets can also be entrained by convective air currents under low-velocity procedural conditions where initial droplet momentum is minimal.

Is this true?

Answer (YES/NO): NO